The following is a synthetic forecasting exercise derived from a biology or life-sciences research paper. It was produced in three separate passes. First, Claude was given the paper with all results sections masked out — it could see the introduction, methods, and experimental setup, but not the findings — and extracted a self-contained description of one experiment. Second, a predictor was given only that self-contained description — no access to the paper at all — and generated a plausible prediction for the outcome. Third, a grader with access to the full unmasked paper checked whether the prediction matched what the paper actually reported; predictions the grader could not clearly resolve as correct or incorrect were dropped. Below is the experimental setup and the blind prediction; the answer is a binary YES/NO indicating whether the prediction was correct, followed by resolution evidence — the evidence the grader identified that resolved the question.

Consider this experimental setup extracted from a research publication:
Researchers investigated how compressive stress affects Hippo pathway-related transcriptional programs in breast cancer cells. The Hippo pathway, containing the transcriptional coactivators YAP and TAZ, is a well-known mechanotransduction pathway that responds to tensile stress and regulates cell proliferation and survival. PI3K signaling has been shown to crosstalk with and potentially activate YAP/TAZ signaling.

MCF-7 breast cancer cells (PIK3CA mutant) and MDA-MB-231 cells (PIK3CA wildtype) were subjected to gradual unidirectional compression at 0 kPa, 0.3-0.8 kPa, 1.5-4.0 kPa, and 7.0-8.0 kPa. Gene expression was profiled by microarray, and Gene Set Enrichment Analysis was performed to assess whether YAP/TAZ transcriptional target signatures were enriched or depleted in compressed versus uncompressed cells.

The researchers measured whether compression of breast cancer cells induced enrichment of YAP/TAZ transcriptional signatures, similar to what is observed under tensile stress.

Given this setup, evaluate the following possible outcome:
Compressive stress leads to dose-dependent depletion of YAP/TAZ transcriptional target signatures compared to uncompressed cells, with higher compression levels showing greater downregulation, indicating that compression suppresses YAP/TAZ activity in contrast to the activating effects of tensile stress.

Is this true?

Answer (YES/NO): NO